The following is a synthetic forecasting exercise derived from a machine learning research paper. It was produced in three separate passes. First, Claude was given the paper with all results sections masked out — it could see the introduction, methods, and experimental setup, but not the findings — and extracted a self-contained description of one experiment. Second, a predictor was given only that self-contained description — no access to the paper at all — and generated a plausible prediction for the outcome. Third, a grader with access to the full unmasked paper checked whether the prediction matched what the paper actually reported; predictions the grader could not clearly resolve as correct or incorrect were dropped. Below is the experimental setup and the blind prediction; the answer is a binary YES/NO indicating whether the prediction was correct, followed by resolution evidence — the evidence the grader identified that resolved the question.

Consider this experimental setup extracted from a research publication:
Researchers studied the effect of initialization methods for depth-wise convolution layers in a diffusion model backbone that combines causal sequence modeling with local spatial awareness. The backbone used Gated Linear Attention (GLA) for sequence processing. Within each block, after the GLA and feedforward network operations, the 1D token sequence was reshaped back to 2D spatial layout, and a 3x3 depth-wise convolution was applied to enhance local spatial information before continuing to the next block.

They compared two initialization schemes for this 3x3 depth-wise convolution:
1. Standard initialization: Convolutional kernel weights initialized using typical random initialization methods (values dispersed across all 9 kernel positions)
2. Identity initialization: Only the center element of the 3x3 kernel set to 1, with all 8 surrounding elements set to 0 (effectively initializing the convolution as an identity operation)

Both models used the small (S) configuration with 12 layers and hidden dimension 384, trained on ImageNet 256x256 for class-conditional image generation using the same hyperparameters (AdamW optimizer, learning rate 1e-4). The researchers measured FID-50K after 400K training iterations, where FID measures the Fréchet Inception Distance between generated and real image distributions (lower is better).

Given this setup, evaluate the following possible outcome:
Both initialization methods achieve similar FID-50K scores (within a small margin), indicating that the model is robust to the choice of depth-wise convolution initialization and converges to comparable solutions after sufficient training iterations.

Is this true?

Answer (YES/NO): NO